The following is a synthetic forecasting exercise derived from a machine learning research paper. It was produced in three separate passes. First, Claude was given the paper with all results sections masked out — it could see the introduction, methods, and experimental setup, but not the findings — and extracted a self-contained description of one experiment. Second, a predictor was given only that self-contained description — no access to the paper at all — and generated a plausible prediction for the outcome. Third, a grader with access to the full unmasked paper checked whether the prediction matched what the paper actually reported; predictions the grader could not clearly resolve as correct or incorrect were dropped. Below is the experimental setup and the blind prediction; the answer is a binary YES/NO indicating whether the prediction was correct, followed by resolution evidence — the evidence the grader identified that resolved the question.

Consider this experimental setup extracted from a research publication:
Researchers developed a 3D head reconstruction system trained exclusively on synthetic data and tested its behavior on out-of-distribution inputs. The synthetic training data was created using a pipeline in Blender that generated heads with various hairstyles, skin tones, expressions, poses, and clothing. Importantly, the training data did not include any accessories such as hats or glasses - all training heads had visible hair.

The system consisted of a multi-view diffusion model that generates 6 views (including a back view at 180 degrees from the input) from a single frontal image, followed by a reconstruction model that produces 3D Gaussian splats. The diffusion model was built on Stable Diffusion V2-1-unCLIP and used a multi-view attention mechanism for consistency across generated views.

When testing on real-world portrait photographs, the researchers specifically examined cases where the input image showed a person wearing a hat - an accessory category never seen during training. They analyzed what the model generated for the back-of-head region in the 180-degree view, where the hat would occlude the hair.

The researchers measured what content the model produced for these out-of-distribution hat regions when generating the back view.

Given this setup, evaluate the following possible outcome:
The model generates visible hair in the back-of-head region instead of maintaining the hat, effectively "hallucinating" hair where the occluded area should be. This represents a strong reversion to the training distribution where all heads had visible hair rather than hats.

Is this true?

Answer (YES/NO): YES